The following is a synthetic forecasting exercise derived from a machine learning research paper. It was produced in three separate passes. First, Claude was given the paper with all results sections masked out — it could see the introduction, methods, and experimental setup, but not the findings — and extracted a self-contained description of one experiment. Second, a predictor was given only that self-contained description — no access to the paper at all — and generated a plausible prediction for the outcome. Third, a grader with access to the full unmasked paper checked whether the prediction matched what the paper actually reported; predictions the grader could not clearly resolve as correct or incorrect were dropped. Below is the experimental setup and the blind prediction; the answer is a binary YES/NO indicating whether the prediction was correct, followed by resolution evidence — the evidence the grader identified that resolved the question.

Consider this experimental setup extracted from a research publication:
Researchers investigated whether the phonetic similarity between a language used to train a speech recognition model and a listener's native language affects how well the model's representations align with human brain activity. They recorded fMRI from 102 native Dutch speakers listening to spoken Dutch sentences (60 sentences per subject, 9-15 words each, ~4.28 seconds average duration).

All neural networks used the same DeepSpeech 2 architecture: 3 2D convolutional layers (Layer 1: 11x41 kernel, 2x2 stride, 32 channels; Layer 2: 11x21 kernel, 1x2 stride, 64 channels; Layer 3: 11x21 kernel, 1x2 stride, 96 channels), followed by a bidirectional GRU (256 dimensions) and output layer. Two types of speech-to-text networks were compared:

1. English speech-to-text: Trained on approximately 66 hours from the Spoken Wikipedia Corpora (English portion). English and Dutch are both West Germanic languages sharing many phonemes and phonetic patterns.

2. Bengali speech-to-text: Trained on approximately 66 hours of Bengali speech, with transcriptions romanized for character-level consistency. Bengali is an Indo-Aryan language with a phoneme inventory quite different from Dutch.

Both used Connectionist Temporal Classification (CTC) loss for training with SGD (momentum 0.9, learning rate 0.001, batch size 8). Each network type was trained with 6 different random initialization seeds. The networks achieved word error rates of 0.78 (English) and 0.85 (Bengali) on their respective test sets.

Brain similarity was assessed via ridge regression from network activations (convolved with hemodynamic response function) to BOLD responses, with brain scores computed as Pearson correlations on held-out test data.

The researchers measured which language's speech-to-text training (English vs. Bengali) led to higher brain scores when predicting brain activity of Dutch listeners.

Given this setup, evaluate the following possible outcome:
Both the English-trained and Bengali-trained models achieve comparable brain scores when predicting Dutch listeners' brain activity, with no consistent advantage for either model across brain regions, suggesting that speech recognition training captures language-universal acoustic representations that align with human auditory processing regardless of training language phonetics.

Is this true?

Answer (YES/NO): NO